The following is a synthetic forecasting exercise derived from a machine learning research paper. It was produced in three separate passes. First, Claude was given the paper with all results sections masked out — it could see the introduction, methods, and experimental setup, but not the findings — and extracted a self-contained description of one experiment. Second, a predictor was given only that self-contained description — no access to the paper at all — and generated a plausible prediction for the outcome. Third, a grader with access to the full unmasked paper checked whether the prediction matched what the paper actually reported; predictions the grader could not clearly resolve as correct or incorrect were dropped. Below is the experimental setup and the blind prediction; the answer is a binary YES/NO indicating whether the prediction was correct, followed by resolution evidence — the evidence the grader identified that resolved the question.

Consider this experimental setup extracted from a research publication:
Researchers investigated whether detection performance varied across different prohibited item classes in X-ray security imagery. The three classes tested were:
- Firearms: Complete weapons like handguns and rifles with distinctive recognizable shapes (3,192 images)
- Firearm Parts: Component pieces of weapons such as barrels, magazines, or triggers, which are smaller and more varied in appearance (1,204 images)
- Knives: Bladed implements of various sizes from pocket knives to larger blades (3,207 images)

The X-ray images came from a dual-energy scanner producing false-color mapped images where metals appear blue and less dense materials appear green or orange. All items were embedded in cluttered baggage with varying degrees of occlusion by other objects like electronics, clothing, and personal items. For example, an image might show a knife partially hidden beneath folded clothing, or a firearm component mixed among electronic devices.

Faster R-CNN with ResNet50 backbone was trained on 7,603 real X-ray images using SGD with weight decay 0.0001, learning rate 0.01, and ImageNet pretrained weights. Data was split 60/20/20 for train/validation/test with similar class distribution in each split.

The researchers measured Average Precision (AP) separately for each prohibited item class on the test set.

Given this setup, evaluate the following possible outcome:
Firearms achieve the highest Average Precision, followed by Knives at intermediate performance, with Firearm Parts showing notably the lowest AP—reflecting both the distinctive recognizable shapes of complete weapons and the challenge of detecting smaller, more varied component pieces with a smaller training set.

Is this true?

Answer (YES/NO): NO